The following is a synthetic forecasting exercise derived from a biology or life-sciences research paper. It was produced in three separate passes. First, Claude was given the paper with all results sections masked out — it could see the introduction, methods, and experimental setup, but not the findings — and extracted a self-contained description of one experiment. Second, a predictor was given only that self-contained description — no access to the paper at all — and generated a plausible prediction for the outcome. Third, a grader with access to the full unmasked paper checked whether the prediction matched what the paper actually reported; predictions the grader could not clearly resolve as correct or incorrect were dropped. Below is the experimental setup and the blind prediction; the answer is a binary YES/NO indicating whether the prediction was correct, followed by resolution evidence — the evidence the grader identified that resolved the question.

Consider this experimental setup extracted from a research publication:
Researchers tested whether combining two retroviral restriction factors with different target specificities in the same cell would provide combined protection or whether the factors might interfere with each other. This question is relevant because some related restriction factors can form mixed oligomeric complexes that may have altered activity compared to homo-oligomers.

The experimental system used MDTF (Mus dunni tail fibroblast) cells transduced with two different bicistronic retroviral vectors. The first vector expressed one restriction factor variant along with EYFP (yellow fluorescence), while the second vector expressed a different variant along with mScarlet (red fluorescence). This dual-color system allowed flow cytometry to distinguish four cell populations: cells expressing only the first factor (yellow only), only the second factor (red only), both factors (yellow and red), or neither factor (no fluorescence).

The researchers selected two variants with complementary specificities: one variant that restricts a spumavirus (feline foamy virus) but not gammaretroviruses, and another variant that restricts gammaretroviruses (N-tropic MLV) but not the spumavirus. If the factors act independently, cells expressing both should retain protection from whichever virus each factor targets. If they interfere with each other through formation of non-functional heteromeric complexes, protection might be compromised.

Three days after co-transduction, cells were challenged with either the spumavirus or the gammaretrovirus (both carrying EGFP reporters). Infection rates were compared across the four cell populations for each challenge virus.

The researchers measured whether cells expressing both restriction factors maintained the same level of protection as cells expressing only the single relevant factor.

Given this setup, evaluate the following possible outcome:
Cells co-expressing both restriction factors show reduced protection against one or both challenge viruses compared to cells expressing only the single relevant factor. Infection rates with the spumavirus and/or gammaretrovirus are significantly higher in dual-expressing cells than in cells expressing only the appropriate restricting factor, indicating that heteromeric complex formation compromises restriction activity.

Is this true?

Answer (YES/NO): YES